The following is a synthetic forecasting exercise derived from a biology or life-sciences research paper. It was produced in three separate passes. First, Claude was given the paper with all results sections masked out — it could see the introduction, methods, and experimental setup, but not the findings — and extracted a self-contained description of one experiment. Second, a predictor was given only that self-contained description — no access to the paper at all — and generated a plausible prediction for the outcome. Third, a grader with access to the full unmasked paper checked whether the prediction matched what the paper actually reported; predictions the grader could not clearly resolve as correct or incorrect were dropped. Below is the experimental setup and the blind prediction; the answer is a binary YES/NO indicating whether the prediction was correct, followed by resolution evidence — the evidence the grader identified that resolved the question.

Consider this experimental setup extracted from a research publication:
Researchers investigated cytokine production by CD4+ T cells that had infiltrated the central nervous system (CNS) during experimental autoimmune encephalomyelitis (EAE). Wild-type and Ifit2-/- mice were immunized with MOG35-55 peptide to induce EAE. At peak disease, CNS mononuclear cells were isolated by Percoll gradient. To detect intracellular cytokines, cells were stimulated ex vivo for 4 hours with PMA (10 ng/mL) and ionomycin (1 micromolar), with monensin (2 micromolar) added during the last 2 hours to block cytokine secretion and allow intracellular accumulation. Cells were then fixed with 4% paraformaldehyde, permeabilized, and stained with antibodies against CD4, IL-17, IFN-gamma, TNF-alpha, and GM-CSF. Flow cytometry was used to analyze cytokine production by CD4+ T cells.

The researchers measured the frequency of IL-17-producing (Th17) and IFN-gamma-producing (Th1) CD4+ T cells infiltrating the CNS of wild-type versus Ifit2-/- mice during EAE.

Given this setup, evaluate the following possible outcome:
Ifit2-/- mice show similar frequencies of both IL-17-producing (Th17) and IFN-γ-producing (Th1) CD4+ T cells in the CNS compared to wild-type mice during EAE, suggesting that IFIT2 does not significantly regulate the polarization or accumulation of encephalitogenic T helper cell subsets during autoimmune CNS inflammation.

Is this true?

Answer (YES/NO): NO